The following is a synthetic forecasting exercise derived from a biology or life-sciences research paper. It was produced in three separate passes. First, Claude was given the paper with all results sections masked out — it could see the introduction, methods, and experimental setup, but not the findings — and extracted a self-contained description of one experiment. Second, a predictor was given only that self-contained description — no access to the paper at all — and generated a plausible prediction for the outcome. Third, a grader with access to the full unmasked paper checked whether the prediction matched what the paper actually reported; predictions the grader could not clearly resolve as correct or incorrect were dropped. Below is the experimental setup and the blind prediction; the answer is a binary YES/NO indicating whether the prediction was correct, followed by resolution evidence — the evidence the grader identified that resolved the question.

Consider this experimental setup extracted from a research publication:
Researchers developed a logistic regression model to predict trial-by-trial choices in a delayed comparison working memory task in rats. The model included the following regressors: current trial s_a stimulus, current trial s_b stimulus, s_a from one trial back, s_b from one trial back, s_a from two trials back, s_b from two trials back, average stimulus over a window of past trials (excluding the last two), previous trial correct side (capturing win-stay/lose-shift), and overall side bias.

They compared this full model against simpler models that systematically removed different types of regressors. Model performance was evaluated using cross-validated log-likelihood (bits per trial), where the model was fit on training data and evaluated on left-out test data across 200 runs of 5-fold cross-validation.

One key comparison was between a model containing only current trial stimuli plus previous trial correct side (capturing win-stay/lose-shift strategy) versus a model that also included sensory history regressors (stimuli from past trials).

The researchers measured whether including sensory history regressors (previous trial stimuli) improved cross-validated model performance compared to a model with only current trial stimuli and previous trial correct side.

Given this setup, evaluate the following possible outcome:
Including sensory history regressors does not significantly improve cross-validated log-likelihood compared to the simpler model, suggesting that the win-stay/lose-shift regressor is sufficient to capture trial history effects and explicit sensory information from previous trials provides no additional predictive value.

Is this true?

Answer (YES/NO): NO